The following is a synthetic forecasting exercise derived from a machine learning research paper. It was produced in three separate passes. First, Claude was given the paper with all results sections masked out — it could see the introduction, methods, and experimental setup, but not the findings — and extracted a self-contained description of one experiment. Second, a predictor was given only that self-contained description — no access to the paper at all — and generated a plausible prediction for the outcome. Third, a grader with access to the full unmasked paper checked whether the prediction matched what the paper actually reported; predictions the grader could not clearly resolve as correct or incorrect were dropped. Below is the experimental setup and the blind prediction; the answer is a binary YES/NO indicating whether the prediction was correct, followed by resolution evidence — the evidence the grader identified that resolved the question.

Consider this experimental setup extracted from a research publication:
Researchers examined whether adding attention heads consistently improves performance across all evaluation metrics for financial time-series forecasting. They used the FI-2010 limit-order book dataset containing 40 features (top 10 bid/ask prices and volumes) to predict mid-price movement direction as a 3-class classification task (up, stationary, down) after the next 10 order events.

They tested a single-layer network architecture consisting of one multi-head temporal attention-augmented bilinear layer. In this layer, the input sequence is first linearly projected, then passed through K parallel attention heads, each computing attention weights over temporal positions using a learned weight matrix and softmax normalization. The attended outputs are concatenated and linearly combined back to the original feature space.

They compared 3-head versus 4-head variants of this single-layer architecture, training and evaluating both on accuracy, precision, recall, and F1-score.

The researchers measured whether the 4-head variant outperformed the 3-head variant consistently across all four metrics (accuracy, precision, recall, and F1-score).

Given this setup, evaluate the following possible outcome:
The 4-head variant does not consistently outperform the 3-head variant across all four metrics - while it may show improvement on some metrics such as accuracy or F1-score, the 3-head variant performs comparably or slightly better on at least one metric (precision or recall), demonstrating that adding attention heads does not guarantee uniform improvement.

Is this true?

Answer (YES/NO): NO